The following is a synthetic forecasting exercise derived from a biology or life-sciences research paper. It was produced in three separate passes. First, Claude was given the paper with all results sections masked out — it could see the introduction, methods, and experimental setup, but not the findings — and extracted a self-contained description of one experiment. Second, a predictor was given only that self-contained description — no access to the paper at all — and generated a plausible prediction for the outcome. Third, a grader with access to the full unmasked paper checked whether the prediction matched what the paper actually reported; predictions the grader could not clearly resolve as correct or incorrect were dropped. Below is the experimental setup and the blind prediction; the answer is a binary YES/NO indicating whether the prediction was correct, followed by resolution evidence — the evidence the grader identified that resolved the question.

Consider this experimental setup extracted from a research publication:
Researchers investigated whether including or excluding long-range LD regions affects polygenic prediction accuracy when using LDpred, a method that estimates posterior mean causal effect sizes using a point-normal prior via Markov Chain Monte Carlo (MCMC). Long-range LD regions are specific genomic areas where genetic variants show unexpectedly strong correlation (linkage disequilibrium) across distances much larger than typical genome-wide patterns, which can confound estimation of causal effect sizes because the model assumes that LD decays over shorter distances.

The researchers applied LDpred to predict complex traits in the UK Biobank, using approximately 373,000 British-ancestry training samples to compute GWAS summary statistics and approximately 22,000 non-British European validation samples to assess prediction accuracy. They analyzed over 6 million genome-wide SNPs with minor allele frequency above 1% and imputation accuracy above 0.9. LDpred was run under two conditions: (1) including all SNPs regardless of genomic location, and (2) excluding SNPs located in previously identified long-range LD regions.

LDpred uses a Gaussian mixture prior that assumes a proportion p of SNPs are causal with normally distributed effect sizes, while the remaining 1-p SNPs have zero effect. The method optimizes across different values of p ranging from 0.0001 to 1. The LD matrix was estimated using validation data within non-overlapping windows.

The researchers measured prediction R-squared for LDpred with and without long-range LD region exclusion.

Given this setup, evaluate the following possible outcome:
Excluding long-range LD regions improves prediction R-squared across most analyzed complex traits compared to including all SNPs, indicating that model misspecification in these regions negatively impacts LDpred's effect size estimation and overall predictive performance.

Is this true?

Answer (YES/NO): YES